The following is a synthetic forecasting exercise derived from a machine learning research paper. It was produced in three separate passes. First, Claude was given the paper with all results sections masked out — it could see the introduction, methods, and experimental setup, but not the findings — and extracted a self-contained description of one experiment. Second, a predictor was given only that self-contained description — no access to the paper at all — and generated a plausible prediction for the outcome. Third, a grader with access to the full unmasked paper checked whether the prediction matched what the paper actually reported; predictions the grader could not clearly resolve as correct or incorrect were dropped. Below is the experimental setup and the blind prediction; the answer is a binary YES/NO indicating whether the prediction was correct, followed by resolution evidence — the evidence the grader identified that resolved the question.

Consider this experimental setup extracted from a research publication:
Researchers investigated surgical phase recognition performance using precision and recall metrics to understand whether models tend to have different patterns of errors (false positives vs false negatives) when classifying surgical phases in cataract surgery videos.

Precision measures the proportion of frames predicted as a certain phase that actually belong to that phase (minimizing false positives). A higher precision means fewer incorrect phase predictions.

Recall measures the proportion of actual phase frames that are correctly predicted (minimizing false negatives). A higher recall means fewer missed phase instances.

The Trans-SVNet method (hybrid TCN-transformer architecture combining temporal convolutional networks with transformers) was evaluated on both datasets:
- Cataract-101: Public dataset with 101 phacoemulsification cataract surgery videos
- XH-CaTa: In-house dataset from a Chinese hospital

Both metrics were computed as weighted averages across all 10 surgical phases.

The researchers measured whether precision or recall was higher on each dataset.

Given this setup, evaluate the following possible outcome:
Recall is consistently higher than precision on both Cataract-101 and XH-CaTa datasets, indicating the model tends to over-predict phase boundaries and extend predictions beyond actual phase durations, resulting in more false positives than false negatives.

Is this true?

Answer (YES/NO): NO